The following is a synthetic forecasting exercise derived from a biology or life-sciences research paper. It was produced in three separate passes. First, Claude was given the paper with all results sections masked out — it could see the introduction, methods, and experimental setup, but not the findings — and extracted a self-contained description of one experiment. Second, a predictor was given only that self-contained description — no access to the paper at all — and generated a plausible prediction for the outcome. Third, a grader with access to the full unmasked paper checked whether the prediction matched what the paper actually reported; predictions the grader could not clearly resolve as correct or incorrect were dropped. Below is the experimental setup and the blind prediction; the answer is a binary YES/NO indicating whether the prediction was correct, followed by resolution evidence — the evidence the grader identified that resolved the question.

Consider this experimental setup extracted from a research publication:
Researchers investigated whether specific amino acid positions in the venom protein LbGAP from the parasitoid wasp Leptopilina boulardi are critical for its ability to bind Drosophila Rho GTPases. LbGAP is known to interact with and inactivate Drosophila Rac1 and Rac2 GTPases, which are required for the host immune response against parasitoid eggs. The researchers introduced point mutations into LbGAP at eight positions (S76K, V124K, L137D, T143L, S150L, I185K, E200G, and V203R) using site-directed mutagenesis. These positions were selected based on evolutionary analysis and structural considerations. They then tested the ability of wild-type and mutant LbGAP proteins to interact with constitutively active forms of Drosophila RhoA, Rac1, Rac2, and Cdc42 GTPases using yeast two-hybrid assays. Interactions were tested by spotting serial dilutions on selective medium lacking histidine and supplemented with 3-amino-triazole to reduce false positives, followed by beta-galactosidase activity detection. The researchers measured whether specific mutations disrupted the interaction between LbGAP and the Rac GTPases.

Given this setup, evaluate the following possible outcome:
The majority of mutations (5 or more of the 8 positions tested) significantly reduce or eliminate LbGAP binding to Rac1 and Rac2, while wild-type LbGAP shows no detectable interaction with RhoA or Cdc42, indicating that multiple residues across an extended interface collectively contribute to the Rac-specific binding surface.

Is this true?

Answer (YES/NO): YES